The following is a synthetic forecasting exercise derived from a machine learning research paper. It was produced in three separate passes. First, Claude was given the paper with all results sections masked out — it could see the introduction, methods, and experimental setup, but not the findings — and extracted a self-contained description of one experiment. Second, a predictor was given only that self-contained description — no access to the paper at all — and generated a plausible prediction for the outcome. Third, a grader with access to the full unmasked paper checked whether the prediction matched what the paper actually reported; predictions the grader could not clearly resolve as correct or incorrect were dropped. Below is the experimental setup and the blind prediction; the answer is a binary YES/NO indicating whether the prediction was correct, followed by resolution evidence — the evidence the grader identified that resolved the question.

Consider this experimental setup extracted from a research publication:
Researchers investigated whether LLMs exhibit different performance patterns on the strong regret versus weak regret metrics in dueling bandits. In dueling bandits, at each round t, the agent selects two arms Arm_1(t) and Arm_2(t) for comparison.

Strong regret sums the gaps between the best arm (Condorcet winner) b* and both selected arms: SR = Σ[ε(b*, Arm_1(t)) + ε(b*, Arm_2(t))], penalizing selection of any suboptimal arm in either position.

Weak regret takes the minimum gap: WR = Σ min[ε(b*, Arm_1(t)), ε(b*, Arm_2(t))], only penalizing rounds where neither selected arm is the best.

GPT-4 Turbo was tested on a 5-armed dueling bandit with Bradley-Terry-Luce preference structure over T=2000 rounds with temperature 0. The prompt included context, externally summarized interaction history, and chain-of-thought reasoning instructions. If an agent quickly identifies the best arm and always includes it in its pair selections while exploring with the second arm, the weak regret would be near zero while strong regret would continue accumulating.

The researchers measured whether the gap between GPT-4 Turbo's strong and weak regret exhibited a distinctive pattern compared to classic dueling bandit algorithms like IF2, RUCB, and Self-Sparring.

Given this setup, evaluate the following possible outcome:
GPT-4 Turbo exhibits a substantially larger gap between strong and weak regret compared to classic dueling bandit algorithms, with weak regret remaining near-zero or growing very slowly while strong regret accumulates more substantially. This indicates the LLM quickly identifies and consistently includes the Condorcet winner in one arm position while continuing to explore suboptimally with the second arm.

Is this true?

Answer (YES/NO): YES